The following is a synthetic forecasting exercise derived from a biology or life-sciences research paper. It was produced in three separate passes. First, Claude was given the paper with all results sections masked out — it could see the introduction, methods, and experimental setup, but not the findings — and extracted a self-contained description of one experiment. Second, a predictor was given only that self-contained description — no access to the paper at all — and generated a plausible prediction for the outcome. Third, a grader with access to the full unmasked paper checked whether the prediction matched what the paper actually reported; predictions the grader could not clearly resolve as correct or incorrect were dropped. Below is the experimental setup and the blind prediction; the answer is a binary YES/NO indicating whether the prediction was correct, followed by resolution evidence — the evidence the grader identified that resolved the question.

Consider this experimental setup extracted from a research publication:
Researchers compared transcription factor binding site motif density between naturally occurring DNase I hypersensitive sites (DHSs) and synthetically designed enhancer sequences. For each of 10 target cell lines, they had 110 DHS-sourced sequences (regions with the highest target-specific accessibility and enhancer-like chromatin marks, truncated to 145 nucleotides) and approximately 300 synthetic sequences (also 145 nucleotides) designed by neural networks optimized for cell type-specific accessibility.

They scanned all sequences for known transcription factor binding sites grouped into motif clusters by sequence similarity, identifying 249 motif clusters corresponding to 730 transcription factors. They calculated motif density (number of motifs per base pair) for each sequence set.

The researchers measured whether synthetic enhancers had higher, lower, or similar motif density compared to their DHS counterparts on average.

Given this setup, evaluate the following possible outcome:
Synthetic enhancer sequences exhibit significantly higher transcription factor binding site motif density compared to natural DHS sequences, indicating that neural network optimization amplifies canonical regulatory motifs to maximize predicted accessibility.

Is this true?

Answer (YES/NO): YES